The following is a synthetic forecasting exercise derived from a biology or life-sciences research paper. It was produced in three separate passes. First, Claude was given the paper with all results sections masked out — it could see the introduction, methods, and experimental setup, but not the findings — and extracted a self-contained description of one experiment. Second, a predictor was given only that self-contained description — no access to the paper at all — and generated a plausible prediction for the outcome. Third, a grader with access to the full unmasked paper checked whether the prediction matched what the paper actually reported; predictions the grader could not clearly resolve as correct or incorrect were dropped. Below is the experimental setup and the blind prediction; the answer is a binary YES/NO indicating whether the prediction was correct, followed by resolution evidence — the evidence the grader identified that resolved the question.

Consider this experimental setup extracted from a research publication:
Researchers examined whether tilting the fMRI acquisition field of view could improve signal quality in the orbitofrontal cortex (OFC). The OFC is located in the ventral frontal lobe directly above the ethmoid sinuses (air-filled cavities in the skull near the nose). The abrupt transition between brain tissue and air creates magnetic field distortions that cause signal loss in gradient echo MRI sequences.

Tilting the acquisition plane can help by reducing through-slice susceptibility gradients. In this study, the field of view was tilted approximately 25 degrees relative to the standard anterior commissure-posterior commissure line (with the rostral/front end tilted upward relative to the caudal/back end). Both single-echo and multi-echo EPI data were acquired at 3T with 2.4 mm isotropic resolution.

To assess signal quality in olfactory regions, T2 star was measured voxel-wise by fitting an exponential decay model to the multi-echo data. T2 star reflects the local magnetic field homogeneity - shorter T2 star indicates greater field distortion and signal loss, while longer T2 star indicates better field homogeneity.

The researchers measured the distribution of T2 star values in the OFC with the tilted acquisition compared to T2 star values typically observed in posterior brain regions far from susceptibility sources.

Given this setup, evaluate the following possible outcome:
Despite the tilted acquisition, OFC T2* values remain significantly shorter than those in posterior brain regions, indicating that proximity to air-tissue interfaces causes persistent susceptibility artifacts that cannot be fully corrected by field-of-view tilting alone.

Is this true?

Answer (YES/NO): YES